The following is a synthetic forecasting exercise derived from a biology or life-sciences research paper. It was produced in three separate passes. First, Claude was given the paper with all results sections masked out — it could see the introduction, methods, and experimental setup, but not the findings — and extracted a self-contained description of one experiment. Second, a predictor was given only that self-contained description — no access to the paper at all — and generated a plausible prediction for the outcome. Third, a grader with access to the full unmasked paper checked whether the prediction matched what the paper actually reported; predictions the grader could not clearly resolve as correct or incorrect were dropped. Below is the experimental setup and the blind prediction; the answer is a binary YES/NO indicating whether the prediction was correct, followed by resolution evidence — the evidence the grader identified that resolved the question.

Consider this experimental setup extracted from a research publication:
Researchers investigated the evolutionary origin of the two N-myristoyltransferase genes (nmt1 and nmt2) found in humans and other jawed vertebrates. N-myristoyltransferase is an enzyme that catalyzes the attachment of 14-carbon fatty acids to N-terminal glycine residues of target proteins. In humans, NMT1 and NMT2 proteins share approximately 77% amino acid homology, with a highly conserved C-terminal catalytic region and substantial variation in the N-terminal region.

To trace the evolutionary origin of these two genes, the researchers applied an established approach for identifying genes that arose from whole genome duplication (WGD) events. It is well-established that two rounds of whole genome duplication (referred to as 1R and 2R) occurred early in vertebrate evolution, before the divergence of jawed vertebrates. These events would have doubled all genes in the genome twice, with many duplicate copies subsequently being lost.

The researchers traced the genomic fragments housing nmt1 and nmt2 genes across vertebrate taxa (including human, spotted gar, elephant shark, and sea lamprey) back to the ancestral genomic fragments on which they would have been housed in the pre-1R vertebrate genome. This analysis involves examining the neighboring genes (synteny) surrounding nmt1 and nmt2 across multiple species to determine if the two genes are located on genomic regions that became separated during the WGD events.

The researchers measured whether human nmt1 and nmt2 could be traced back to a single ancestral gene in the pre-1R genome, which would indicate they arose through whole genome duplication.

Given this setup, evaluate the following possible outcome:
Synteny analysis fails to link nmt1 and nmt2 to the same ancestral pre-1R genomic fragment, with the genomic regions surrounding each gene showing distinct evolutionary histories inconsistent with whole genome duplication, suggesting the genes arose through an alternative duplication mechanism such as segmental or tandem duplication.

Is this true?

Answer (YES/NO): NO